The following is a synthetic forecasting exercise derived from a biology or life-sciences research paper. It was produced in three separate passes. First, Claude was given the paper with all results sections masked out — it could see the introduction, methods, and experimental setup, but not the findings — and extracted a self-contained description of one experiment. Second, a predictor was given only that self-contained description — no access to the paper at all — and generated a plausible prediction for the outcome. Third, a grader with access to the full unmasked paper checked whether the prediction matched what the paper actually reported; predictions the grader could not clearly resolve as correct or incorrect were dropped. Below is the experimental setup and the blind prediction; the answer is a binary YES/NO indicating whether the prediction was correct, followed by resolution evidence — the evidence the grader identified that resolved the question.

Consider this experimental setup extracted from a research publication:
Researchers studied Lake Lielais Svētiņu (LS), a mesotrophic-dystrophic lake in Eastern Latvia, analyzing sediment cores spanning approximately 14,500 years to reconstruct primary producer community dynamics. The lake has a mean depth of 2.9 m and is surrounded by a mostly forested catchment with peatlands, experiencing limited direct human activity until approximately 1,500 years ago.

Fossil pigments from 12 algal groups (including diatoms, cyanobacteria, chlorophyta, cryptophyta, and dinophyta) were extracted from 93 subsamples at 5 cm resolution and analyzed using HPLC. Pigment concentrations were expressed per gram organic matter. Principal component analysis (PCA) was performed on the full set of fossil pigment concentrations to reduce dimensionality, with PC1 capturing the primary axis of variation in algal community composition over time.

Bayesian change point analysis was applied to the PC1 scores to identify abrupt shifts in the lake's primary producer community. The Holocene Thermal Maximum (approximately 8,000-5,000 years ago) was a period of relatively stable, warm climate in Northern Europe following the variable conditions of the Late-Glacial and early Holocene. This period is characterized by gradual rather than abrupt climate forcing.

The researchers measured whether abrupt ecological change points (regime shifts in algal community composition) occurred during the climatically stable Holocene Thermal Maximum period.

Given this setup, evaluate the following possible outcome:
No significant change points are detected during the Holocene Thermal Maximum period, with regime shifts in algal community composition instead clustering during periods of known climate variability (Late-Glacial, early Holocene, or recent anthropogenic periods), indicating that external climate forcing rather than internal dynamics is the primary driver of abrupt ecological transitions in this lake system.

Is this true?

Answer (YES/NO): NO